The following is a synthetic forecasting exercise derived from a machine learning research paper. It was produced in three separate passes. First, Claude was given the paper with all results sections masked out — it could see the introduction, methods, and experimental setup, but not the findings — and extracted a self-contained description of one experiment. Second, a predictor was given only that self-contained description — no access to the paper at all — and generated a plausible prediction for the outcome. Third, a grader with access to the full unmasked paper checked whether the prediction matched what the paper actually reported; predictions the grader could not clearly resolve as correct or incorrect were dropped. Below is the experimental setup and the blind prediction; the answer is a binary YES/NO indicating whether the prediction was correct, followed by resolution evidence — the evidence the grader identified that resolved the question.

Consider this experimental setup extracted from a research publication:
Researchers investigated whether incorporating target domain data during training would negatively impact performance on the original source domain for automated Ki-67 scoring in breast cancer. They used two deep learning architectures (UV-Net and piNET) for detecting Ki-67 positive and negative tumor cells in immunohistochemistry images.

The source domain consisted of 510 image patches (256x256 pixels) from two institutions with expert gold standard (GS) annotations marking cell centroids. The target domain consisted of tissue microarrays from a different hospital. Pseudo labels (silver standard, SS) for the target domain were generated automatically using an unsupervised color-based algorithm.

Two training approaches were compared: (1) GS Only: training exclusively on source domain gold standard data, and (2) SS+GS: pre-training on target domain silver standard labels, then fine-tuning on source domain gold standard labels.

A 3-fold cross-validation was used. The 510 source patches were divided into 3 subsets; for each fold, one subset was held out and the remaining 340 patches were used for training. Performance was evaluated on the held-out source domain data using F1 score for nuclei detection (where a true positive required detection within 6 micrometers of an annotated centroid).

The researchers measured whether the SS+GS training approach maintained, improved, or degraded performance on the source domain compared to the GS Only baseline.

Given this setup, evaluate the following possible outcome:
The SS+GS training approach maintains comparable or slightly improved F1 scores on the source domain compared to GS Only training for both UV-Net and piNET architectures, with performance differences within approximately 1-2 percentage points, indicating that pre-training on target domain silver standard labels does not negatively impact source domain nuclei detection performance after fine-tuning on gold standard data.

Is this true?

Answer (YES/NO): YES